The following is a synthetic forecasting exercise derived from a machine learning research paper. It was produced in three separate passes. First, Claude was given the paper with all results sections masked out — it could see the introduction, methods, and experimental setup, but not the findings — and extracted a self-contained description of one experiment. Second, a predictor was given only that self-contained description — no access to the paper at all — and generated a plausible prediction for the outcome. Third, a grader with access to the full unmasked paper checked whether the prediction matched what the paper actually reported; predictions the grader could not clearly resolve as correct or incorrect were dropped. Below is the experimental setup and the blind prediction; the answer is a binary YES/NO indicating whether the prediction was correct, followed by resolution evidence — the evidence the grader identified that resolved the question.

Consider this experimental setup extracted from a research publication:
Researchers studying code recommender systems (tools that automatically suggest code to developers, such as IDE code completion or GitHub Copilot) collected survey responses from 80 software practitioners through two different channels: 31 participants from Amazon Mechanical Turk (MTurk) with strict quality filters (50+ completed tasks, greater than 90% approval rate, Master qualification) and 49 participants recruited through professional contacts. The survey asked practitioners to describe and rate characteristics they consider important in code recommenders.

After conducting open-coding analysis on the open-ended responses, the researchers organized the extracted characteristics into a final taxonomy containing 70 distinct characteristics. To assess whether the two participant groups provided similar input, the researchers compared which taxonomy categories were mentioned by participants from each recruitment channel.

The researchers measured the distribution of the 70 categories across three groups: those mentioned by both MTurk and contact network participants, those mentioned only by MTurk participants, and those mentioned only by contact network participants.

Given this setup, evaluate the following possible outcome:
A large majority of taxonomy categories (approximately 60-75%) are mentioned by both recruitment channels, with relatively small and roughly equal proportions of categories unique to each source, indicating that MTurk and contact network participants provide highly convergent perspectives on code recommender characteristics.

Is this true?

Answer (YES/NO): NO